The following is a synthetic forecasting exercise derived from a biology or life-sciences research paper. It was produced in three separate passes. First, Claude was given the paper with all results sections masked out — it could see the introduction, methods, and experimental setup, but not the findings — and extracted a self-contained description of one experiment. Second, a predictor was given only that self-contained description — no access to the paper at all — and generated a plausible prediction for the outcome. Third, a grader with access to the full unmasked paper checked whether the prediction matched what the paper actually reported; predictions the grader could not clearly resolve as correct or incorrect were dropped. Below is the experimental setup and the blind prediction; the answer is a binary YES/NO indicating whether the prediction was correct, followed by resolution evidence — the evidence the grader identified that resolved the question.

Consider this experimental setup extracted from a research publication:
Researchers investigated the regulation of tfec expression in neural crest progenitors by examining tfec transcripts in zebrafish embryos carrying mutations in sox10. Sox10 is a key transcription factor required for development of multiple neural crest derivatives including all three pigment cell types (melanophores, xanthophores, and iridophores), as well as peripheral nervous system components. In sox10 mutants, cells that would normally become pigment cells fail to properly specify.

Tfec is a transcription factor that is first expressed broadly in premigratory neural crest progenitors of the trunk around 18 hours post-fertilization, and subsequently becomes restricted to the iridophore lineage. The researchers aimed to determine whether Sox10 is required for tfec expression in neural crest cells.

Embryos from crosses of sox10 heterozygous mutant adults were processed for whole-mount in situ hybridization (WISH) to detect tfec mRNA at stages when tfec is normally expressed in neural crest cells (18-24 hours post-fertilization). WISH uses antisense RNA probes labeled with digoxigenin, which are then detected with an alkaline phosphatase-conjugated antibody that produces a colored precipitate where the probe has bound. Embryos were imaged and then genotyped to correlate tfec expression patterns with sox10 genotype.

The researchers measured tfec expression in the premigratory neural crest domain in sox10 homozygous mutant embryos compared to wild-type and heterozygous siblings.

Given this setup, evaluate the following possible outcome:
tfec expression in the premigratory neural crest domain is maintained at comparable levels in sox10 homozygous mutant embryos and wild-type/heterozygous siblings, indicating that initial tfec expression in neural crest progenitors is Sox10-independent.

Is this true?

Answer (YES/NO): YES